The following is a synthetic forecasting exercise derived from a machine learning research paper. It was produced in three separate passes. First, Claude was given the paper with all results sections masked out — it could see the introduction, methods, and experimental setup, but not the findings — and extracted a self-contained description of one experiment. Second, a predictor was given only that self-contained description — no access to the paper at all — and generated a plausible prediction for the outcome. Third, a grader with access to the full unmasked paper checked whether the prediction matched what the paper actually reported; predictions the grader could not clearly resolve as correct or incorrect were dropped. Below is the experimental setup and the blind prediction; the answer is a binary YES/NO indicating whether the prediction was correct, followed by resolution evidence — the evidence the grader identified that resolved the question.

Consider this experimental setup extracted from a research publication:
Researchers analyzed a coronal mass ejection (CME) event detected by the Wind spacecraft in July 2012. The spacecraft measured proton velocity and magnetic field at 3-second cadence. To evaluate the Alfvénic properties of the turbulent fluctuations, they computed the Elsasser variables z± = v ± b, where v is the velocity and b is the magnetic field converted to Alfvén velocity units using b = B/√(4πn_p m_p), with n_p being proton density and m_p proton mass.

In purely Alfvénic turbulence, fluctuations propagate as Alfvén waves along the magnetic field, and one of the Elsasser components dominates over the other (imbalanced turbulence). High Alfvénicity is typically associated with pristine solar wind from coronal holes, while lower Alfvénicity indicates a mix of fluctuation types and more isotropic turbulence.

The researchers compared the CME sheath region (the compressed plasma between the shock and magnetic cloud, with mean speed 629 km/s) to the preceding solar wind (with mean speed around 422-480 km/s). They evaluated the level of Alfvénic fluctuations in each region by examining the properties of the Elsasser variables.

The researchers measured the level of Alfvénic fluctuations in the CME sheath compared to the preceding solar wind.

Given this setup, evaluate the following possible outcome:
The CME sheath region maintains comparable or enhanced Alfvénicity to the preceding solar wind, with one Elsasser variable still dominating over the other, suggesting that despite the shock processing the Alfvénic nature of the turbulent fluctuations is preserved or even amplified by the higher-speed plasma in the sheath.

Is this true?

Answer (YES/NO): NO